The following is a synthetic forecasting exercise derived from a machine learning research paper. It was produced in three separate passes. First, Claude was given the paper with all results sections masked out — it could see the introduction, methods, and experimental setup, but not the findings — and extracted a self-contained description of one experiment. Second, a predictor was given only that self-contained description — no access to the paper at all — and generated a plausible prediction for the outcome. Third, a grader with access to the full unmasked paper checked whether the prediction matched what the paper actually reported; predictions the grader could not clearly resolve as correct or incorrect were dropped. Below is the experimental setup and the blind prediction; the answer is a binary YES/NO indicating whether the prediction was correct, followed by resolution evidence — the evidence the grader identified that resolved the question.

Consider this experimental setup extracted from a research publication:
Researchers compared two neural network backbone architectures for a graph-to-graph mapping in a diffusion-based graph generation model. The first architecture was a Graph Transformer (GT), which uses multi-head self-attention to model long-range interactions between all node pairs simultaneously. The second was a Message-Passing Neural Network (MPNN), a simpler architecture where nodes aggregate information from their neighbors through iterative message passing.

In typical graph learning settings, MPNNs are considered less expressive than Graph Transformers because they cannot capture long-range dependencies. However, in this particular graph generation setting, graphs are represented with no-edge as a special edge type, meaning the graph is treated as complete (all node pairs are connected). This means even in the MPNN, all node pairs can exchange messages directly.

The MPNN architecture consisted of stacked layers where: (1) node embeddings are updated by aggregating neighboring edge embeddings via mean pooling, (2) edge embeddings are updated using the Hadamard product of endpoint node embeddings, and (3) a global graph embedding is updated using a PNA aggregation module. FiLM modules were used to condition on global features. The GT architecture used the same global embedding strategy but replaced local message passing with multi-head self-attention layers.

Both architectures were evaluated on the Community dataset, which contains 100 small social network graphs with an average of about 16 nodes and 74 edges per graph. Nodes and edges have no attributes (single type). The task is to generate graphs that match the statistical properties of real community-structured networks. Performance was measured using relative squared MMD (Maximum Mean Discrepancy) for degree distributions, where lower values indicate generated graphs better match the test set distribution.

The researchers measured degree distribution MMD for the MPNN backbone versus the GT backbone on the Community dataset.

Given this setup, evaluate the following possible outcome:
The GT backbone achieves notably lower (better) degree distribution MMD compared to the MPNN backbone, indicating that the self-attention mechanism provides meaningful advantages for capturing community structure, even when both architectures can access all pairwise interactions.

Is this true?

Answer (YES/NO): NO